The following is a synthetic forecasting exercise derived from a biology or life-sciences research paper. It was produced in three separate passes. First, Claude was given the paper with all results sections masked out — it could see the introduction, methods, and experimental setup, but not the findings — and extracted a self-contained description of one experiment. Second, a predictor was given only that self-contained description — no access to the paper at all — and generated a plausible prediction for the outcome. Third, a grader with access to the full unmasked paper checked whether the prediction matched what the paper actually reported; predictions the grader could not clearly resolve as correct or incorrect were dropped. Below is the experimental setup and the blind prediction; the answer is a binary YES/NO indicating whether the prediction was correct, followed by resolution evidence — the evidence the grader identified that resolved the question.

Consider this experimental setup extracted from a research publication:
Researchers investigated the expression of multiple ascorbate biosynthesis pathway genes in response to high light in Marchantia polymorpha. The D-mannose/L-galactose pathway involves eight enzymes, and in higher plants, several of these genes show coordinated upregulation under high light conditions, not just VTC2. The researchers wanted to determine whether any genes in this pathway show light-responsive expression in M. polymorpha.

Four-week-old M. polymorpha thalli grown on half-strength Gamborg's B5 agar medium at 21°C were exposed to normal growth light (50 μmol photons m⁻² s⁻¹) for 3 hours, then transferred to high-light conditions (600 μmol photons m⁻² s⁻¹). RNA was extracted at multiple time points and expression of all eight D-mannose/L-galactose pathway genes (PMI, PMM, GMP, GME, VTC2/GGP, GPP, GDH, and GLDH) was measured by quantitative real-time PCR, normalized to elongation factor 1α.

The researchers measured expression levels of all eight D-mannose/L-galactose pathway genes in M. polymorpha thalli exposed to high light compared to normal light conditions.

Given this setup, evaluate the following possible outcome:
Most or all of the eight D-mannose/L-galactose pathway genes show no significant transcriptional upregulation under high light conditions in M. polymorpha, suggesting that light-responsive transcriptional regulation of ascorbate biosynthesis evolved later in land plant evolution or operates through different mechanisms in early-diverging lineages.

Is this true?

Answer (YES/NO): YES